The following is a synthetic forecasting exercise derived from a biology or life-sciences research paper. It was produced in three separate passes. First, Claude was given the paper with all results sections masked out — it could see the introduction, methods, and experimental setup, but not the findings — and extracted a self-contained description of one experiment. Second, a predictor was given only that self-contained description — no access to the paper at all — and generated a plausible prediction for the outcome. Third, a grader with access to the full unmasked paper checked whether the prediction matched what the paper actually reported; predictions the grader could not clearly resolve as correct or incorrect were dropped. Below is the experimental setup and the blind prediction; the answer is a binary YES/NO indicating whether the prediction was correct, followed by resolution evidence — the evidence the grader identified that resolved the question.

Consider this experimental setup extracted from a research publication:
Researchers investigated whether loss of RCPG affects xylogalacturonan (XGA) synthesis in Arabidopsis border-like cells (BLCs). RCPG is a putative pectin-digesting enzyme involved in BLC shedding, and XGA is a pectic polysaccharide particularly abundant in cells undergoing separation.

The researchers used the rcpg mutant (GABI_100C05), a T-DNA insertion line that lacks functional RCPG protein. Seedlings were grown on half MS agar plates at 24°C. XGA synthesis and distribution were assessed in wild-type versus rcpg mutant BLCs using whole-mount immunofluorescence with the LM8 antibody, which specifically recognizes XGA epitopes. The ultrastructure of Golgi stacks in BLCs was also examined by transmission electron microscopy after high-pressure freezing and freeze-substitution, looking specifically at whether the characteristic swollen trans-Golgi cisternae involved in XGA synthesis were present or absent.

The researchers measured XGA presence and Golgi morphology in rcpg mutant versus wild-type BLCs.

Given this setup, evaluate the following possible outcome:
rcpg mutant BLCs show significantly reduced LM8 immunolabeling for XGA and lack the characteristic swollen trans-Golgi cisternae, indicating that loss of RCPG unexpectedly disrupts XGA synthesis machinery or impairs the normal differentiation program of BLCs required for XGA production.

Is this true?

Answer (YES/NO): NO